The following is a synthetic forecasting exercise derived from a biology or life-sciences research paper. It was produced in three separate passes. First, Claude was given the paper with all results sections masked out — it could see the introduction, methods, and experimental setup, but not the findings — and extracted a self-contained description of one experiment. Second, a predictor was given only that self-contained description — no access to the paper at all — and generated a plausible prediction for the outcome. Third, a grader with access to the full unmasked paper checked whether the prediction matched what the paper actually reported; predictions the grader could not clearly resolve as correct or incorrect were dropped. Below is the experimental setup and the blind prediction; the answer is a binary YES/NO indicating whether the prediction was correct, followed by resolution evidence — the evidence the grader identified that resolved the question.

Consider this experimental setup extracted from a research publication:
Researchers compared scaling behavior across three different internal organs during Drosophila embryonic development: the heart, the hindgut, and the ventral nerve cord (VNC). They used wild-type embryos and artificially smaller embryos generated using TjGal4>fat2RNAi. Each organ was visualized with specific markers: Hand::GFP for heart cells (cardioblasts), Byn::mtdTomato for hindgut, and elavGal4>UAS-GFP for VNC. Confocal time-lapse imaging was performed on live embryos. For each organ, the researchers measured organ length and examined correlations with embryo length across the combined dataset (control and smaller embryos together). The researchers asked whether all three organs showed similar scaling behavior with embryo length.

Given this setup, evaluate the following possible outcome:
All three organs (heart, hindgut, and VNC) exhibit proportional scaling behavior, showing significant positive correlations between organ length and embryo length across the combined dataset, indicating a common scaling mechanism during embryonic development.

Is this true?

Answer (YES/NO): NO